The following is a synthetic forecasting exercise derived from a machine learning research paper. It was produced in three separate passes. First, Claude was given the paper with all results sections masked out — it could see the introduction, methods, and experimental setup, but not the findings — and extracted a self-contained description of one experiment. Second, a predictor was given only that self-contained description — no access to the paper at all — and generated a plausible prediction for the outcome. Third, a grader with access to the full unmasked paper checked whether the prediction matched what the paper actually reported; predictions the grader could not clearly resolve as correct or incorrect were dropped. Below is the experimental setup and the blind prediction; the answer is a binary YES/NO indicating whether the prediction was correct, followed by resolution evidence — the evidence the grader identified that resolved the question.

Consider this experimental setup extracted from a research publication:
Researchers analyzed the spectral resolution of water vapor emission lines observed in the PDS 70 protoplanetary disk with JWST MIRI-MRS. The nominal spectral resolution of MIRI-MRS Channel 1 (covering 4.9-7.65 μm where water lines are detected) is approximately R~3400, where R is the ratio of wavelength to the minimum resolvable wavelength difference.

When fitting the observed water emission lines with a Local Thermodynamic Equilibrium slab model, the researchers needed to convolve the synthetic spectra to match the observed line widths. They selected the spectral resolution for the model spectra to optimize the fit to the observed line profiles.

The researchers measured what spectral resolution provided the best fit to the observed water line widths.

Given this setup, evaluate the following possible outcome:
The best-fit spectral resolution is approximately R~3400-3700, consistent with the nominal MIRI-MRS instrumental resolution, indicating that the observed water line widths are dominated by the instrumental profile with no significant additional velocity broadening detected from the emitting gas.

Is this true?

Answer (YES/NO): NO